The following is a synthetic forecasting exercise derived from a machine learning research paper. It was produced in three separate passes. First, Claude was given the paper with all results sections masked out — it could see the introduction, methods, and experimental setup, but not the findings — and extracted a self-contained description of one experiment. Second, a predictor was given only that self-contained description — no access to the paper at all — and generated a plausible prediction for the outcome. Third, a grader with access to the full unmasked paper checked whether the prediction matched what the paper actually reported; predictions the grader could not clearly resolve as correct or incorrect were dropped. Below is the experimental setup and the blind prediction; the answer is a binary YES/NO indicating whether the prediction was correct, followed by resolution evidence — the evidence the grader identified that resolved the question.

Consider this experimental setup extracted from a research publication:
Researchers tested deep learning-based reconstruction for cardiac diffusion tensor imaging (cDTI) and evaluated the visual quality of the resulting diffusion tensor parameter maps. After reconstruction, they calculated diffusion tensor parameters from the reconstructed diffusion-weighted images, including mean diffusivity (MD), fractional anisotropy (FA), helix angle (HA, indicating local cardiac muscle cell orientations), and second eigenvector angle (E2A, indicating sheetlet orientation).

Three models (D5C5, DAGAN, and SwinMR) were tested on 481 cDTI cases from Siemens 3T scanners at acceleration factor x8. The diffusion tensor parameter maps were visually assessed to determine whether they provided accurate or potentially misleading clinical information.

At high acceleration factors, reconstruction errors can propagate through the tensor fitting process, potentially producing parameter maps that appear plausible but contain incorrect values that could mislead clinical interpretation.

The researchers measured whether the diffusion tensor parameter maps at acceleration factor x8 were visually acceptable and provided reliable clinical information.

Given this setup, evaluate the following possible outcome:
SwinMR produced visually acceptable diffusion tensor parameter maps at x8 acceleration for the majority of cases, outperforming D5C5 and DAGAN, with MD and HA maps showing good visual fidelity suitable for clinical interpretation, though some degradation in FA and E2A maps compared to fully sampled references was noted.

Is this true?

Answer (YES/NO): NO